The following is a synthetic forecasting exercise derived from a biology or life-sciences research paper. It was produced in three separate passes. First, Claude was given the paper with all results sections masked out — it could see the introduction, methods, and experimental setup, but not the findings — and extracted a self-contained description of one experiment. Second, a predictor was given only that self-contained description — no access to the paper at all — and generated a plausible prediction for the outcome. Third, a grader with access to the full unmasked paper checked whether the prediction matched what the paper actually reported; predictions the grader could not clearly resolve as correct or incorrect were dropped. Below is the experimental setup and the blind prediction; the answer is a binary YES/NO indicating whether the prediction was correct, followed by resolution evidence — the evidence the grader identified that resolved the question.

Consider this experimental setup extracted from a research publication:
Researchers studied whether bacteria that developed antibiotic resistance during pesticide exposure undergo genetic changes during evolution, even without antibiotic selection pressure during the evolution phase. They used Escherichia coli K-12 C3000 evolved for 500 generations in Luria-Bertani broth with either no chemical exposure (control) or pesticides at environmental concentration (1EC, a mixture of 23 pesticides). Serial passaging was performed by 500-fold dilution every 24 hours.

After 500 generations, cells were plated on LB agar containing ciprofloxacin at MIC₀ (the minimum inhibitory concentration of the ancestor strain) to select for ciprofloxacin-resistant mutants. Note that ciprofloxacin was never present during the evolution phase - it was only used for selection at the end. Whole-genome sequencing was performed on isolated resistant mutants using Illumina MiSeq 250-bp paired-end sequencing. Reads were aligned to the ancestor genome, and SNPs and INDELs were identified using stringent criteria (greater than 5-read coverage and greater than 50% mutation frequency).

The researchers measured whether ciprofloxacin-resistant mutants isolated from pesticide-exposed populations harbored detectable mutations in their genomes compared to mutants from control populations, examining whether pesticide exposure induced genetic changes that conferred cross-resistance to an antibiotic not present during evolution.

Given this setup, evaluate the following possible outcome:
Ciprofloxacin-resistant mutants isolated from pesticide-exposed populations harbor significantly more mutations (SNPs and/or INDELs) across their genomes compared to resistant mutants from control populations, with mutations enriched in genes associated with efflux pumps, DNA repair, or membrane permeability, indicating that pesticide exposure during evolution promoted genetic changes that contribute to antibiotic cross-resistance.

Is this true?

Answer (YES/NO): YES